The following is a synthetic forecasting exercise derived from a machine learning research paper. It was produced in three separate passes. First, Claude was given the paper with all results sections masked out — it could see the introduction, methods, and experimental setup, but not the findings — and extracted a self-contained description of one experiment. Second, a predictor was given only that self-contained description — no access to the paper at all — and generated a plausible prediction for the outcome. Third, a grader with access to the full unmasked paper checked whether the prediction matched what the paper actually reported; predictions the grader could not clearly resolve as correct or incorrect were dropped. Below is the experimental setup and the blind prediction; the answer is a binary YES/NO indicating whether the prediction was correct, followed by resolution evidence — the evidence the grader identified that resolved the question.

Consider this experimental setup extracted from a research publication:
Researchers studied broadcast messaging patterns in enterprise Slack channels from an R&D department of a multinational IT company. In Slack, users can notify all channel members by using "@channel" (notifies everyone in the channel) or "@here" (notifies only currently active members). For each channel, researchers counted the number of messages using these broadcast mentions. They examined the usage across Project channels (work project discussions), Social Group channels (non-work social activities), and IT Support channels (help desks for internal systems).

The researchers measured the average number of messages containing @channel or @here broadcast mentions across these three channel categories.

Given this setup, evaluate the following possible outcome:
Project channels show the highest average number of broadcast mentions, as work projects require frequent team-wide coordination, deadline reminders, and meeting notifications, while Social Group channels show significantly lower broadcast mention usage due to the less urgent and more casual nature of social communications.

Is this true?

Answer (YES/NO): NO